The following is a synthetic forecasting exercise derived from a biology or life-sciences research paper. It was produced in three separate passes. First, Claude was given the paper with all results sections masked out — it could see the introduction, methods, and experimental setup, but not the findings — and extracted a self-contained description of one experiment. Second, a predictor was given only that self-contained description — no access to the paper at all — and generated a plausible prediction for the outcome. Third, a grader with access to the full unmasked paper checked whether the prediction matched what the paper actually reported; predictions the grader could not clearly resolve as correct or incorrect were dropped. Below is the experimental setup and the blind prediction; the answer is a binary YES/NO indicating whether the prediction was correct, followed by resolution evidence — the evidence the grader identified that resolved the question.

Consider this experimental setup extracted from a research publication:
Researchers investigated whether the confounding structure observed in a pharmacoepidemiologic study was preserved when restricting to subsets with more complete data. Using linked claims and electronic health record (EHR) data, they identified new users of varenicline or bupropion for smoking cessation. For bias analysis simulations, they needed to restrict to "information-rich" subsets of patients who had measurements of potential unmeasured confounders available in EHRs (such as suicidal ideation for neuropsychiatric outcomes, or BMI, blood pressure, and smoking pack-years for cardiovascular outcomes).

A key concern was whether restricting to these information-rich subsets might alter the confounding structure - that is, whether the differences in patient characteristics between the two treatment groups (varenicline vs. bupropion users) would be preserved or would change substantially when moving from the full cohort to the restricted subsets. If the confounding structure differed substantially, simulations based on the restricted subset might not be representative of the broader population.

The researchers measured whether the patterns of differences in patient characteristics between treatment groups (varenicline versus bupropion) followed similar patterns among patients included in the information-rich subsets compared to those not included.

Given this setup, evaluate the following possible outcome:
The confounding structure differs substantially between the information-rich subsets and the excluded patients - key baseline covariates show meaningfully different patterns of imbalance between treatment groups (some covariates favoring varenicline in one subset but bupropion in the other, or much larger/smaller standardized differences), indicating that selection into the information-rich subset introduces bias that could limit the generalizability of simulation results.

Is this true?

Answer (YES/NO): NO